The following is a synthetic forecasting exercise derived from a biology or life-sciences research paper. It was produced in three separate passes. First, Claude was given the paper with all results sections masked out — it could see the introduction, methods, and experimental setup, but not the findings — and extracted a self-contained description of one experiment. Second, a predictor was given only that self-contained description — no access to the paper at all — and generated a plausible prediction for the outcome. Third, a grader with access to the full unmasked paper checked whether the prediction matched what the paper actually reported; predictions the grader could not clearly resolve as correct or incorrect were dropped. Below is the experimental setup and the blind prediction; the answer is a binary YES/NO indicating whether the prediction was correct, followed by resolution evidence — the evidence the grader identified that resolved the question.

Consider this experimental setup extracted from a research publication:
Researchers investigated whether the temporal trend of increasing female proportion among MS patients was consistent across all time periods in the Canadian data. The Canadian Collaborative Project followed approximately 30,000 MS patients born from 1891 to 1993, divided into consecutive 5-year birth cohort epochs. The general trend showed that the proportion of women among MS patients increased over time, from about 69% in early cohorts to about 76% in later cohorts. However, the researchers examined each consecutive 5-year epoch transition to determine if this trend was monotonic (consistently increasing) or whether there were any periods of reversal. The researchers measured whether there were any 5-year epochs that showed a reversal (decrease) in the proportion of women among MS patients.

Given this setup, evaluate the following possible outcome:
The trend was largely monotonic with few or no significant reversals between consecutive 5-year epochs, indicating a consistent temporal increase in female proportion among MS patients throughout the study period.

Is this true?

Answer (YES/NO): NO